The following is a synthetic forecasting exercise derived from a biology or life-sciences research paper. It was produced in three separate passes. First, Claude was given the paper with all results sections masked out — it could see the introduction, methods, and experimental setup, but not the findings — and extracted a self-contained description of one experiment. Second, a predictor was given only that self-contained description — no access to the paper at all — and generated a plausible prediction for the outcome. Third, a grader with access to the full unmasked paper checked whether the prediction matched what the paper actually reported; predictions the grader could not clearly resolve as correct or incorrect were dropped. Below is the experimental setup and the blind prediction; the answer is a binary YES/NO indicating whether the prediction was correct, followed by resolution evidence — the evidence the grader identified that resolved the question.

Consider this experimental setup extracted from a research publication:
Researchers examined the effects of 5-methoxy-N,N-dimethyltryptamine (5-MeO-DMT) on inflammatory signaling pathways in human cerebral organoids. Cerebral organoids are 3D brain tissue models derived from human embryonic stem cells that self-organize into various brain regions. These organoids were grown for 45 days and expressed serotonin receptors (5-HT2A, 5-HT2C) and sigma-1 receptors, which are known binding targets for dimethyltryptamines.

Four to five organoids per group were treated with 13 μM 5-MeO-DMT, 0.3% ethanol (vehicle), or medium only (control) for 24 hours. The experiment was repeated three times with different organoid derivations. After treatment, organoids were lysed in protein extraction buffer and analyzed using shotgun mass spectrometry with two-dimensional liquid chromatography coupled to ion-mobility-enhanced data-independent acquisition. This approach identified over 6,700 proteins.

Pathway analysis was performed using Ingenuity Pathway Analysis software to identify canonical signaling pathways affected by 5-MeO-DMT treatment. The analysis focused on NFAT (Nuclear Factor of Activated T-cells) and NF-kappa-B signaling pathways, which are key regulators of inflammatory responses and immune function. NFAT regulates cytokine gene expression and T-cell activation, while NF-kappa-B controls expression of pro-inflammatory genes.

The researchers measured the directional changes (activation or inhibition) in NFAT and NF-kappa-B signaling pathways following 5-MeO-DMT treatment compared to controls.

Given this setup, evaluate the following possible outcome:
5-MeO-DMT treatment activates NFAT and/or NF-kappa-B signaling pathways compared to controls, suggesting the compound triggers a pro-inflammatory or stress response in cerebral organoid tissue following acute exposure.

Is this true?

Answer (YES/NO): NO